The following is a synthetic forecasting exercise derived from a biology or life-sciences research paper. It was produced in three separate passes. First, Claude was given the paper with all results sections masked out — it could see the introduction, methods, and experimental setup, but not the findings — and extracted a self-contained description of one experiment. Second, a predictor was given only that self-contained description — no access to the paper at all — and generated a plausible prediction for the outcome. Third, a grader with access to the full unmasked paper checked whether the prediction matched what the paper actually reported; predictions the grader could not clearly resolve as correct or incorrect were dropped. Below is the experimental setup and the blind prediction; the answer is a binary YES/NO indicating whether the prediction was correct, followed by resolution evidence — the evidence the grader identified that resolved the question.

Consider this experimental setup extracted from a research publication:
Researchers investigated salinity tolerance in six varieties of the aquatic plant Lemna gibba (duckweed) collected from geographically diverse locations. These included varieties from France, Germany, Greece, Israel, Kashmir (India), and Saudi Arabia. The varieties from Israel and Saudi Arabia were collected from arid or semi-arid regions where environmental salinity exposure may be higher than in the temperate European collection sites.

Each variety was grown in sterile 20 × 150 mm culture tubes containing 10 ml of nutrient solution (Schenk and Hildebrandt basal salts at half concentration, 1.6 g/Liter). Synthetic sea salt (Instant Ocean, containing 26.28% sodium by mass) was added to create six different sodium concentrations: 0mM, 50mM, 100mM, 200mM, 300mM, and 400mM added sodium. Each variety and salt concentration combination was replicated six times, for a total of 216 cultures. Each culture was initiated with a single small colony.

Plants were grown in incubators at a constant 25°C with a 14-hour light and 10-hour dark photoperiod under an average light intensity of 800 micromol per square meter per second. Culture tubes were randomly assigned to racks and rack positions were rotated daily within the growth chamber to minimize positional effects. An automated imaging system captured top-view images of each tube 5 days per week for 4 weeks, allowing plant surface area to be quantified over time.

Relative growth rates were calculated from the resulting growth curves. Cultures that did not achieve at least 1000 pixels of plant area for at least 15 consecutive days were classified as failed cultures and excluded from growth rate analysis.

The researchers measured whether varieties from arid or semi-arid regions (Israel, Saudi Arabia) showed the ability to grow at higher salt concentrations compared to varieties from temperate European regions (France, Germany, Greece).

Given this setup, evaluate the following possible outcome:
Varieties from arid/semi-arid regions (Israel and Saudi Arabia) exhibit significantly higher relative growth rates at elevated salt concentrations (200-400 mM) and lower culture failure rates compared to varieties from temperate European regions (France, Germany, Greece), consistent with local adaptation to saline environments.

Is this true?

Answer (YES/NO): NO